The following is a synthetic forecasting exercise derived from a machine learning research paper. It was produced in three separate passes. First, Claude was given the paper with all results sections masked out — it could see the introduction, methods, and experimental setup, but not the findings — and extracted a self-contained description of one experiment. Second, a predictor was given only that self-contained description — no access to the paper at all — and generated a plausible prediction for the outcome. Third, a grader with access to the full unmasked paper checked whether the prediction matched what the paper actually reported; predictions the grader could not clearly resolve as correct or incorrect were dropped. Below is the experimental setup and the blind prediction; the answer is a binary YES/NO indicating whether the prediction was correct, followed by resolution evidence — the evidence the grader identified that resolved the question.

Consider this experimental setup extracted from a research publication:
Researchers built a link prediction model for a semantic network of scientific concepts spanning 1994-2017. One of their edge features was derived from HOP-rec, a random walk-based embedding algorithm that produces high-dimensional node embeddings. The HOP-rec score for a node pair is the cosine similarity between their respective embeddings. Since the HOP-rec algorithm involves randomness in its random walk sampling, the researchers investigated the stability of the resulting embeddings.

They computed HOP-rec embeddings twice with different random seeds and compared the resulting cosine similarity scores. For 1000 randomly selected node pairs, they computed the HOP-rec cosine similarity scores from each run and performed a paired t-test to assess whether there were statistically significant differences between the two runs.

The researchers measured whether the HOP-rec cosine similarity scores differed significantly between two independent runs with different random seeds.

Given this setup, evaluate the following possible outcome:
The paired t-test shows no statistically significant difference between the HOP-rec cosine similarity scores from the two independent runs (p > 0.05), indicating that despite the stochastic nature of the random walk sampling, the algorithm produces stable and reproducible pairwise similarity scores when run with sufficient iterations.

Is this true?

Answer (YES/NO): YES